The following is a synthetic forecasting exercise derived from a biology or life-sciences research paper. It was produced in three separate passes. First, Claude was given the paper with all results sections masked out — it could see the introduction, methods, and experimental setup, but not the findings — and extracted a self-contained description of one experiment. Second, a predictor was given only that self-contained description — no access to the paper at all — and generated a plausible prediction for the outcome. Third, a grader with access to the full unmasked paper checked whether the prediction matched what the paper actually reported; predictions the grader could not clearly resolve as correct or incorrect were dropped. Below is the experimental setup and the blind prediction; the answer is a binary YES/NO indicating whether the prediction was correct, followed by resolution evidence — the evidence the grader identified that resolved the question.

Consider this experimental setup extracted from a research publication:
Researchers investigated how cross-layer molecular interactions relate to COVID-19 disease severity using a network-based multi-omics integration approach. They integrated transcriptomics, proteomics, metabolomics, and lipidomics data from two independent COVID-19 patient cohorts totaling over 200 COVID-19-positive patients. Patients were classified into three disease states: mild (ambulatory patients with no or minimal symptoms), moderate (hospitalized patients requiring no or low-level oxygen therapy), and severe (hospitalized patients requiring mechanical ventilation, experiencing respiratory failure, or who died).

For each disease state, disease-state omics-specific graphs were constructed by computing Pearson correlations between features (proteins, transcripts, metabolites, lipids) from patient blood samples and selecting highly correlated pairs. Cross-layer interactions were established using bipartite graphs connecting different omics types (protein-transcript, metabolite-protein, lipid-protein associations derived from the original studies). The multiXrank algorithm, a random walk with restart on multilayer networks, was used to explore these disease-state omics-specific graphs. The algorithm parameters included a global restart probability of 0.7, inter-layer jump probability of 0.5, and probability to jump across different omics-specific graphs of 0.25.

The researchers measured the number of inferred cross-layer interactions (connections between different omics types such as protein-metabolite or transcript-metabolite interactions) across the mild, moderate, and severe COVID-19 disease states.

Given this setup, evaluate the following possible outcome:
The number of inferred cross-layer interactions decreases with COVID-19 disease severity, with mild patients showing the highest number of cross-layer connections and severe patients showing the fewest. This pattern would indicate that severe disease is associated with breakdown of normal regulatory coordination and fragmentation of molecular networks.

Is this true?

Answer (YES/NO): NO